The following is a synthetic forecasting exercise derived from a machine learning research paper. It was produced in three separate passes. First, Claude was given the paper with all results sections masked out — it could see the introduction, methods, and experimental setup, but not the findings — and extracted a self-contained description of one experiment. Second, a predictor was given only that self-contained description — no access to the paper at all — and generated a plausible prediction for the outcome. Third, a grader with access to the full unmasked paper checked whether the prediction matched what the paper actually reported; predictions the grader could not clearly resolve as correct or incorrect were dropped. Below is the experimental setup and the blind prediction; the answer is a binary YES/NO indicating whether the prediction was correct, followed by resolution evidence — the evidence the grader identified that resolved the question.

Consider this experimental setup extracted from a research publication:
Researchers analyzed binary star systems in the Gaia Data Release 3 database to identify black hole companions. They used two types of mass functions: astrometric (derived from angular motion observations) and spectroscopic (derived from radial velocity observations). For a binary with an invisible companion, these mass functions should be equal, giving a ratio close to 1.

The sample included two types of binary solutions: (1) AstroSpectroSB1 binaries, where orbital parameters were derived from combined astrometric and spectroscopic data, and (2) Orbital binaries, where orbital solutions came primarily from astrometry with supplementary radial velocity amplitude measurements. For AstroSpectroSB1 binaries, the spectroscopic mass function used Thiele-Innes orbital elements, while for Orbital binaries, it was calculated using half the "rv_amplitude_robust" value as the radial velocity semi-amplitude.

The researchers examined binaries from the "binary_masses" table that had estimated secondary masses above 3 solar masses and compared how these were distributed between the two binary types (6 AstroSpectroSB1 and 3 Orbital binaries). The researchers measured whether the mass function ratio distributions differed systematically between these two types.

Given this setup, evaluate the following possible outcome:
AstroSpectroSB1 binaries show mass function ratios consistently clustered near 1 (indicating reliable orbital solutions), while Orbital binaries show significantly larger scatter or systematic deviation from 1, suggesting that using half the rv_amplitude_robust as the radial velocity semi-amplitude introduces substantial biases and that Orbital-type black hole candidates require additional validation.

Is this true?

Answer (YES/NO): NO